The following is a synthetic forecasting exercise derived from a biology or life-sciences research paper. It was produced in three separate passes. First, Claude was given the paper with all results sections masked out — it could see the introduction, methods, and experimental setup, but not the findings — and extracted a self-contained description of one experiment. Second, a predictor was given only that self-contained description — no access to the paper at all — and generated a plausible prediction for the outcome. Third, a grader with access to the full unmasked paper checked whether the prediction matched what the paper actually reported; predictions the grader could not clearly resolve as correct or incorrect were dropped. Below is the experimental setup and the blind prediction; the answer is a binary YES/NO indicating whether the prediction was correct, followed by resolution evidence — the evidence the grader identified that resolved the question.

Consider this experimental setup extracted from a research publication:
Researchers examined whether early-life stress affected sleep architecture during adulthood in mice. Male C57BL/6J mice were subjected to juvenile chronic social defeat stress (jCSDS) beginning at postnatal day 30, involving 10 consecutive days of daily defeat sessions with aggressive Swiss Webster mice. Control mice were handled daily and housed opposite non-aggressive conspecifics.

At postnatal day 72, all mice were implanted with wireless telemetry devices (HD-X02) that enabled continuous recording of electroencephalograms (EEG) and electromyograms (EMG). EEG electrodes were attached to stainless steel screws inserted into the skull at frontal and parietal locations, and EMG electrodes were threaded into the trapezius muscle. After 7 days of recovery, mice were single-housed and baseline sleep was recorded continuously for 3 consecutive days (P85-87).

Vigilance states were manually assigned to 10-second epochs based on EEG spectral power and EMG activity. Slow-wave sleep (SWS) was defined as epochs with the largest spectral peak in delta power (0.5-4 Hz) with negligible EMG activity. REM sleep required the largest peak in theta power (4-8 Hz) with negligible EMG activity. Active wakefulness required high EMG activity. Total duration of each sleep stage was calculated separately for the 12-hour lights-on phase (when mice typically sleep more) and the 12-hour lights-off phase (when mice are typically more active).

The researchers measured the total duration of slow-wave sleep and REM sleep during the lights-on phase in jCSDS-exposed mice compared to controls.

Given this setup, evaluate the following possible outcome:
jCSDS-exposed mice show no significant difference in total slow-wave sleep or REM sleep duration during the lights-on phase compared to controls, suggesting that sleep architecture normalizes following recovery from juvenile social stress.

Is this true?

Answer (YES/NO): YES